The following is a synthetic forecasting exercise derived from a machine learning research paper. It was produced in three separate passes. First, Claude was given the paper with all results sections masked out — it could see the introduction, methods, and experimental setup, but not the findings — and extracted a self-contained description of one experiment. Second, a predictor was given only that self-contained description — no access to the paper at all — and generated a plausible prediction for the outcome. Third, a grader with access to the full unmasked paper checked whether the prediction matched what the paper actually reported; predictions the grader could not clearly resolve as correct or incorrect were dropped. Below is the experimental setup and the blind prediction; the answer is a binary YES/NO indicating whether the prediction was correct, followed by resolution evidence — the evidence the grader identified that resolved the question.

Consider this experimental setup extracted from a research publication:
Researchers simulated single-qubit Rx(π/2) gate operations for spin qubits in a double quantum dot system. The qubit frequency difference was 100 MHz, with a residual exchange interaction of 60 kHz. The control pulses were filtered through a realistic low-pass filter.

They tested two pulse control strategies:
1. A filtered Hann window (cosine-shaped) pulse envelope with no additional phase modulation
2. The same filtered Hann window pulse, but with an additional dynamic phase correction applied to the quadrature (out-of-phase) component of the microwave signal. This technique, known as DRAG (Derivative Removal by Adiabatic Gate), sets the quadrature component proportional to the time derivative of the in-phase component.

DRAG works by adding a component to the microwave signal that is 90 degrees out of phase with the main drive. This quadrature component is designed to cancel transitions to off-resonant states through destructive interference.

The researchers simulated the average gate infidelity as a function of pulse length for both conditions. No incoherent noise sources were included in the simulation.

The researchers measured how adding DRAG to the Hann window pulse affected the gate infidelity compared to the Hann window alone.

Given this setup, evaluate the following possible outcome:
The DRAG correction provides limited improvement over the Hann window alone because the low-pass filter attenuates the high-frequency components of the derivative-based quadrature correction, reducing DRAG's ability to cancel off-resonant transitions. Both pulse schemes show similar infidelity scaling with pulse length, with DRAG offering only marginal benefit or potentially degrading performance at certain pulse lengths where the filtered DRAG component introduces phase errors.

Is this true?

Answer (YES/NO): NO